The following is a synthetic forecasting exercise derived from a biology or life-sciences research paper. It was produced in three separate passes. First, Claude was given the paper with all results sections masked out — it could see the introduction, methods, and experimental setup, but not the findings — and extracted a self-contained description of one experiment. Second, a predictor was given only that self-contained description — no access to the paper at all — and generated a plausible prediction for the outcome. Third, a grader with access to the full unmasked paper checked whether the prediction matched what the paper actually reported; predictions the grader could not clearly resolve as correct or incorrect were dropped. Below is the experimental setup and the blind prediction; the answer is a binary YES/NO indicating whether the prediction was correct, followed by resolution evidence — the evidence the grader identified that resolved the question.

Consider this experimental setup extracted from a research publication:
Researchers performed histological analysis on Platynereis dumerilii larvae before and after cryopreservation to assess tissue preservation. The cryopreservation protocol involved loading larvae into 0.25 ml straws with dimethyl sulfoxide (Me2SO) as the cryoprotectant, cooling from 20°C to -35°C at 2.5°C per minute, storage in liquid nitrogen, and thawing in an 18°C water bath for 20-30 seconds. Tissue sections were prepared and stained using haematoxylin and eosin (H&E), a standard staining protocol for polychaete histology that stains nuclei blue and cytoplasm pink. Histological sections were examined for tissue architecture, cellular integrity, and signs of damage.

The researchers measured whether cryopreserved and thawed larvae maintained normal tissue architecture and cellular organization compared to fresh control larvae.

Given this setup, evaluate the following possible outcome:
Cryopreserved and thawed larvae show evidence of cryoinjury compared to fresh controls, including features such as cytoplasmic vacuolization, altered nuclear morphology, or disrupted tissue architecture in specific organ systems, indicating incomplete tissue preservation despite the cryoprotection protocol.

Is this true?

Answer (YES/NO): NO